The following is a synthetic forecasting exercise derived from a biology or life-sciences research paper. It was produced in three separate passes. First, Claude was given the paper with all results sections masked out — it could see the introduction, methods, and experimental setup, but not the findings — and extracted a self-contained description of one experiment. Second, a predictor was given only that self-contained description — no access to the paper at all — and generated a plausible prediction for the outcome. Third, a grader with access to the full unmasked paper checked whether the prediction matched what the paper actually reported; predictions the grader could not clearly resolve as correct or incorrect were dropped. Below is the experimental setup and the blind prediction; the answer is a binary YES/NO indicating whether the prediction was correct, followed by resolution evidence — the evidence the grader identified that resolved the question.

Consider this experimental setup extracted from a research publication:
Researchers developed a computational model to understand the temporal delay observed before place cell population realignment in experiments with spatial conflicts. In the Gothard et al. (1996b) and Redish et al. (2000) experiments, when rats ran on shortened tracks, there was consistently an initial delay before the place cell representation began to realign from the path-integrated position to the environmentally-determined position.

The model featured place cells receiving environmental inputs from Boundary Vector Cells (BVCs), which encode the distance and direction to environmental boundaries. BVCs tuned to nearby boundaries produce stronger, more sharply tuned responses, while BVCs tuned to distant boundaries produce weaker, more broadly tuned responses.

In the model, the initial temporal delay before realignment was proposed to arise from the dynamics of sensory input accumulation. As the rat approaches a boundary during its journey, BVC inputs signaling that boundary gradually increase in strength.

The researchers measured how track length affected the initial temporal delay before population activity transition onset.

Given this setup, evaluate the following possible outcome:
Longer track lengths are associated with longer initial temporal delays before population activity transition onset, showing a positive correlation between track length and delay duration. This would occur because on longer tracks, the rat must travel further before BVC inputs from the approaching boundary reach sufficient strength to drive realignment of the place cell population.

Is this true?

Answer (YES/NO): YES